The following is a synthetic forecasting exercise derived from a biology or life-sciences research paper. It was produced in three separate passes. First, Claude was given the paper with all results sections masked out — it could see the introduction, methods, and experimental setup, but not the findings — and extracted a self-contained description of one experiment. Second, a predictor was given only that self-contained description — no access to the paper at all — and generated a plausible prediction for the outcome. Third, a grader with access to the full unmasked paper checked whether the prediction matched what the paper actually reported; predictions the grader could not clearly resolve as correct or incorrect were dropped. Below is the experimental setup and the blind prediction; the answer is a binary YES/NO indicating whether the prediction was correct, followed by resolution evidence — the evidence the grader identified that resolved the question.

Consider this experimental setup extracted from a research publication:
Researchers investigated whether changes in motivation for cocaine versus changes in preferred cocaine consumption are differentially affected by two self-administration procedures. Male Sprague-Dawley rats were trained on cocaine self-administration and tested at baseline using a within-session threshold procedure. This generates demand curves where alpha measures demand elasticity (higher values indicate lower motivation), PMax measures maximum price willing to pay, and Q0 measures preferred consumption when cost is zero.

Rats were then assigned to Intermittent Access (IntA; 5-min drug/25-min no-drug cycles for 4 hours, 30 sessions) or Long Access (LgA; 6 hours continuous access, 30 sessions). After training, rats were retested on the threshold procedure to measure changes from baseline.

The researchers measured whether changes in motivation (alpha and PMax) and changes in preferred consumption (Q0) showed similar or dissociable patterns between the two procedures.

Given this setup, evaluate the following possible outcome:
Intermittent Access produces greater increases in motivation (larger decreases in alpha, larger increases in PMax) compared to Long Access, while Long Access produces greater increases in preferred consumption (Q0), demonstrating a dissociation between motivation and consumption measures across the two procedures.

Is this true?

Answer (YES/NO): YES